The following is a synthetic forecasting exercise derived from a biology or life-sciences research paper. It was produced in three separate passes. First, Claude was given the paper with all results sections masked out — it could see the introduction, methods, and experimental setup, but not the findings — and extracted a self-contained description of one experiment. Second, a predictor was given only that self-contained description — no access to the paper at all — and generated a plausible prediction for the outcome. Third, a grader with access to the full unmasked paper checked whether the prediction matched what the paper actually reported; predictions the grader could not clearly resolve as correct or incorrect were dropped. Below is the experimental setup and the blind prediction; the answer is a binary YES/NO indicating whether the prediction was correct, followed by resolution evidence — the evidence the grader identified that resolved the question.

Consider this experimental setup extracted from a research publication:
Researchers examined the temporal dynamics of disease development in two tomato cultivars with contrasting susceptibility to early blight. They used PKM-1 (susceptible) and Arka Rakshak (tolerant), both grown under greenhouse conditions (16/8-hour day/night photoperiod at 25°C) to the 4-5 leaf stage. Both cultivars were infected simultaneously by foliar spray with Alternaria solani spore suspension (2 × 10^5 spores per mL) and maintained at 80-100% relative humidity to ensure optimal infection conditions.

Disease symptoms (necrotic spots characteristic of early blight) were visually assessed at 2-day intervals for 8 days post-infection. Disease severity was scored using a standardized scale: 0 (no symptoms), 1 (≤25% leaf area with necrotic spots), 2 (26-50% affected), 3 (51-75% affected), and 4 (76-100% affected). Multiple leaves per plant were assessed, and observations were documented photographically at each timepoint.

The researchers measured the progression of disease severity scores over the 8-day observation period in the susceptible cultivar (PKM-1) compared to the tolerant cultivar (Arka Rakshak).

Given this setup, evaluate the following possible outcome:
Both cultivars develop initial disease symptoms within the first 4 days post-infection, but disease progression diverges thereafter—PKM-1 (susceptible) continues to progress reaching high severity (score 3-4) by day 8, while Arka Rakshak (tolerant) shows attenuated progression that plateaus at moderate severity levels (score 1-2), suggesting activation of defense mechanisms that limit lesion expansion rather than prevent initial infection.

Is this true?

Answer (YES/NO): NO